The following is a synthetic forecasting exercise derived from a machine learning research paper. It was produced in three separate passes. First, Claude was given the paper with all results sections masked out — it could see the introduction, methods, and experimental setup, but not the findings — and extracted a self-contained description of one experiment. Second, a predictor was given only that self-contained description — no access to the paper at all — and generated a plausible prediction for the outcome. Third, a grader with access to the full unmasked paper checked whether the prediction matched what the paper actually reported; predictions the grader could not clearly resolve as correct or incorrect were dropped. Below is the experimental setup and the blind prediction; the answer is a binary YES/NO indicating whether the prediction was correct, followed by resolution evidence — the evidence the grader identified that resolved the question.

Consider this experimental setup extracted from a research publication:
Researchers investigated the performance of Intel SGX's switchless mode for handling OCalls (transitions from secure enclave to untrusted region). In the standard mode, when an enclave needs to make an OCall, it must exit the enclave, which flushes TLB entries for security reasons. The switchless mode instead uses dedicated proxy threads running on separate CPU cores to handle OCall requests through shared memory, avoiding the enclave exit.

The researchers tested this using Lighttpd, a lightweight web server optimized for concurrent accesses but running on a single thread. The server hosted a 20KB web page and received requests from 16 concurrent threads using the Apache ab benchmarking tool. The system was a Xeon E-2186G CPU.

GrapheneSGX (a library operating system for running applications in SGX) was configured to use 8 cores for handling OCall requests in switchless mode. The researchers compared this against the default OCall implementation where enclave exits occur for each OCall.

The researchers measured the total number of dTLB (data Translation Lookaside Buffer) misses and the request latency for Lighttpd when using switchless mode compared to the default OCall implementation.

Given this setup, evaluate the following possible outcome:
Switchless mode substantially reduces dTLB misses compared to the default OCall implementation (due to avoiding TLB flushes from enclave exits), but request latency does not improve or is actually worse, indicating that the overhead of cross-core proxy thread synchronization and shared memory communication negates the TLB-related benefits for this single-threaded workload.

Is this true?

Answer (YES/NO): NO